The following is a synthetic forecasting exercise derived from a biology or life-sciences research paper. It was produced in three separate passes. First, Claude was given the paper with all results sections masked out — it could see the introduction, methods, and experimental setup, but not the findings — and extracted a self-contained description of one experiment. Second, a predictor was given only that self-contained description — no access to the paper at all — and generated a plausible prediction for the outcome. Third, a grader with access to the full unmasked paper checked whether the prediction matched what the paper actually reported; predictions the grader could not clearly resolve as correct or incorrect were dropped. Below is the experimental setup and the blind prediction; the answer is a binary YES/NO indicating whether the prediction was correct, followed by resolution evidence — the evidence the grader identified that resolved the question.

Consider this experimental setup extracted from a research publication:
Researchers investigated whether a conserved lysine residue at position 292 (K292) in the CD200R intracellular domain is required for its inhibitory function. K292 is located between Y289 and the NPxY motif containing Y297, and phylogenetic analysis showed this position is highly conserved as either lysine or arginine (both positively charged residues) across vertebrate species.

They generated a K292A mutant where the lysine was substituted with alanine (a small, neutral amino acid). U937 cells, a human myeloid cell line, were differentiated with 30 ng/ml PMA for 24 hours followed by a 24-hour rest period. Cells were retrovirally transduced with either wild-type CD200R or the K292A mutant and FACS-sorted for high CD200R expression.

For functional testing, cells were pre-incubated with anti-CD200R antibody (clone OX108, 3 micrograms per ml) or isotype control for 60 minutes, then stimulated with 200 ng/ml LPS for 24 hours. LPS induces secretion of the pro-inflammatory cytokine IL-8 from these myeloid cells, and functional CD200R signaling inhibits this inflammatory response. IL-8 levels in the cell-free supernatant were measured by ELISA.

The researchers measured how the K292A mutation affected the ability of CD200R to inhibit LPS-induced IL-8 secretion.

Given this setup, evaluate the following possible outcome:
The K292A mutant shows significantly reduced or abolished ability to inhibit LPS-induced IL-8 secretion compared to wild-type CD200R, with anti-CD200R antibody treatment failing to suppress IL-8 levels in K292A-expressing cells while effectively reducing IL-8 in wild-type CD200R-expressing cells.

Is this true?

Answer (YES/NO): YES